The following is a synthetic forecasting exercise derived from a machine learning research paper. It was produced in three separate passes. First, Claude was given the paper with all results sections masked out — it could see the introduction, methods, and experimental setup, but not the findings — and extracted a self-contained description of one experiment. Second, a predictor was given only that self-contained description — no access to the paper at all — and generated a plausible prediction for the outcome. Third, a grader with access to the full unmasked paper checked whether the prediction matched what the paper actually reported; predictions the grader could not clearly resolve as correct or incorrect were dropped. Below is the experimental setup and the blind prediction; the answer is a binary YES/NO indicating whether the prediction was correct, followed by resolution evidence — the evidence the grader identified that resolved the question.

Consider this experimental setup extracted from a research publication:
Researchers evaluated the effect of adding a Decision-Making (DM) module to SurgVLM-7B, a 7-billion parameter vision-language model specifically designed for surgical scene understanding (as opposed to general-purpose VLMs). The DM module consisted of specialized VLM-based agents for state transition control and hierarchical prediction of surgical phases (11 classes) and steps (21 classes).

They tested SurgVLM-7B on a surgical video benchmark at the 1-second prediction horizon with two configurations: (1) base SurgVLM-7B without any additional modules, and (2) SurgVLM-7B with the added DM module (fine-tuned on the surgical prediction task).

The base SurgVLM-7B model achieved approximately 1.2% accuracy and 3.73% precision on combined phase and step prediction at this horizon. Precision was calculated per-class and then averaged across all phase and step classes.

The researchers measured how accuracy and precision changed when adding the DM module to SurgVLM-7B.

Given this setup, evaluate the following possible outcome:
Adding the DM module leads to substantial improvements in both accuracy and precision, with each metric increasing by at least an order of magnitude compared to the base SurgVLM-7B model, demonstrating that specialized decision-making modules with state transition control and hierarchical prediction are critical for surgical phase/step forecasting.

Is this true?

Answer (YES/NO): NO